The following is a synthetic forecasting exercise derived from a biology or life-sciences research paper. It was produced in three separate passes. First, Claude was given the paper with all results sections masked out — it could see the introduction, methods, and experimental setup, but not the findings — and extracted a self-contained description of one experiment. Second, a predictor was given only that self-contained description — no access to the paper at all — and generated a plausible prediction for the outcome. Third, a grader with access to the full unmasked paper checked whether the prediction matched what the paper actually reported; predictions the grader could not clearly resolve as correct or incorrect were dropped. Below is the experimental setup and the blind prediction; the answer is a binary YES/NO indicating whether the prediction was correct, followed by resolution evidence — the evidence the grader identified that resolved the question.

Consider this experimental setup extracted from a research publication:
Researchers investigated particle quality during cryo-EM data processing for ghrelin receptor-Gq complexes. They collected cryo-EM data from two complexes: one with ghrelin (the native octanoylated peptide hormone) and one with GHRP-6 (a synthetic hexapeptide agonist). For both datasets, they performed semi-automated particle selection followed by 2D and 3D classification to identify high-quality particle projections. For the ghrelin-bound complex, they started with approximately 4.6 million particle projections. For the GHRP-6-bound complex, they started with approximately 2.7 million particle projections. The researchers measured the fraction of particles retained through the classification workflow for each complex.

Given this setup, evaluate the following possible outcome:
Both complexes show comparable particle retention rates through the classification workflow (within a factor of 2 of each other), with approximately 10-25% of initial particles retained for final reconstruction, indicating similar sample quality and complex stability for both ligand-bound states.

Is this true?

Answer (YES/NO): NO